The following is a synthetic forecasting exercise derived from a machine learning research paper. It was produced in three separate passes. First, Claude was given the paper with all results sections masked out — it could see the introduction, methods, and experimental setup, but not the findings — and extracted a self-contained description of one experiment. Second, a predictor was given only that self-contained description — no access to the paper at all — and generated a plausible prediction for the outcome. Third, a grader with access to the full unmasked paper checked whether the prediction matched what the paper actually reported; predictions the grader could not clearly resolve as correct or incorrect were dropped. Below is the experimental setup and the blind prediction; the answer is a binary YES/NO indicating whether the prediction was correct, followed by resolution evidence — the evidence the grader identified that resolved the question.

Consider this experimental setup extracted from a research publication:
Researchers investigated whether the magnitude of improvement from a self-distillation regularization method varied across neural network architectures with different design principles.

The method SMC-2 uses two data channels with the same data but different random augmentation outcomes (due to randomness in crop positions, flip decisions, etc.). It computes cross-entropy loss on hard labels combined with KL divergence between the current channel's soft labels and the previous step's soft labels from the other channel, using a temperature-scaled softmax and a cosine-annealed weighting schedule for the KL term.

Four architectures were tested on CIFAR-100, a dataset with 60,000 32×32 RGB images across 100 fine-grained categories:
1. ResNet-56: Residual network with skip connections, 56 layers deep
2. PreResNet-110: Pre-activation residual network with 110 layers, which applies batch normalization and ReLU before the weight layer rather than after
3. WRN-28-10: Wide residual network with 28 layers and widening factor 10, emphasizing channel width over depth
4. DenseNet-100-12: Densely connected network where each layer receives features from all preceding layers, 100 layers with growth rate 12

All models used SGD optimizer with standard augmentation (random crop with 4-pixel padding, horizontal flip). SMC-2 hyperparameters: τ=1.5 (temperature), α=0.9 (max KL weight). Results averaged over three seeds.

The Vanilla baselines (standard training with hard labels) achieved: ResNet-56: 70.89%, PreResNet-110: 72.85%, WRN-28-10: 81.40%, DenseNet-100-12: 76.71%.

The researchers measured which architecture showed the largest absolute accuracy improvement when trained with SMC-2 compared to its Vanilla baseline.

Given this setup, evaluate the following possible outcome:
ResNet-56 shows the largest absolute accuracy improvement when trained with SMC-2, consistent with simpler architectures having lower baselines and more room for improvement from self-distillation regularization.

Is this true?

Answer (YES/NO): NO